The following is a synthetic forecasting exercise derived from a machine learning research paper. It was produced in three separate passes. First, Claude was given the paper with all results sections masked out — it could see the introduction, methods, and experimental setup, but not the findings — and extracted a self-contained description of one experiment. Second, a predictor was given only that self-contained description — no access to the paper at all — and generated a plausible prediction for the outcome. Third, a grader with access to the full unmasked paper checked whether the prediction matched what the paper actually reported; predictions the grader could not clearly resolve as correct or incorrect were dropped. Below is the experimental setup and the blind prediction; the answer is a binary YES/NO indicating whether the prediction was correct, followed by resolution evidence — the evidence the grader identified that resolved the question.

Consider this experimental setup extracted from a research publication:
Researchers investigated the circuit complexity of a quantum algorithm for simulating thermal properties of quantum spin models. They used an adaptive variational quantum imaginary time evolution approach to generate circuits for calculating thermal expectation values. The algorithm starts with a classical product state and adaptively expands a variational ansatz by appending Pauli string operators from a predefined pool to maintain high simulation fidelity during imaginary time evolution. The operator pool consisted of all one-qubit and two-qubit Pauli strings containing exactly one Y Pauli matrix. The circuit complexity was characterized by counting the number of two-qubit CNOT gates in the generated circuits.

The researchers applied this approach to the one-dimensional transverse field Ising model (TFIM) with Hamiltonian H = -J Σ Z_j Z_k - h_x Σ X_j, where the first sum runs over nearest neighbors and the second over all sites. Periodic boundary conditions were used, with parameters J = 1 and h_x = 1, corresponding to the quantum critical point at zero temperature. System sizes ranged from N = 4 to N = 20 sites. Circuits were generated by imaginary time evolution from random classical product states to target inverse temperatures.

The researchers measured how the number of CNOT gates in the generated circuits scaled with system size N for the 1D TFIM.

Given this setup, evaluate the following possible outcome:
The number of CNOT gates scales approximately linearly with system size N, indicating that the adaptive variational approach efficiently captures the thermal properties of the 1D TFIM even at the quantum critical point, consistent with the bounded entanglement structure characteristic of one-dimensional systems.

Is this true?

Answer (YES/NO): YES